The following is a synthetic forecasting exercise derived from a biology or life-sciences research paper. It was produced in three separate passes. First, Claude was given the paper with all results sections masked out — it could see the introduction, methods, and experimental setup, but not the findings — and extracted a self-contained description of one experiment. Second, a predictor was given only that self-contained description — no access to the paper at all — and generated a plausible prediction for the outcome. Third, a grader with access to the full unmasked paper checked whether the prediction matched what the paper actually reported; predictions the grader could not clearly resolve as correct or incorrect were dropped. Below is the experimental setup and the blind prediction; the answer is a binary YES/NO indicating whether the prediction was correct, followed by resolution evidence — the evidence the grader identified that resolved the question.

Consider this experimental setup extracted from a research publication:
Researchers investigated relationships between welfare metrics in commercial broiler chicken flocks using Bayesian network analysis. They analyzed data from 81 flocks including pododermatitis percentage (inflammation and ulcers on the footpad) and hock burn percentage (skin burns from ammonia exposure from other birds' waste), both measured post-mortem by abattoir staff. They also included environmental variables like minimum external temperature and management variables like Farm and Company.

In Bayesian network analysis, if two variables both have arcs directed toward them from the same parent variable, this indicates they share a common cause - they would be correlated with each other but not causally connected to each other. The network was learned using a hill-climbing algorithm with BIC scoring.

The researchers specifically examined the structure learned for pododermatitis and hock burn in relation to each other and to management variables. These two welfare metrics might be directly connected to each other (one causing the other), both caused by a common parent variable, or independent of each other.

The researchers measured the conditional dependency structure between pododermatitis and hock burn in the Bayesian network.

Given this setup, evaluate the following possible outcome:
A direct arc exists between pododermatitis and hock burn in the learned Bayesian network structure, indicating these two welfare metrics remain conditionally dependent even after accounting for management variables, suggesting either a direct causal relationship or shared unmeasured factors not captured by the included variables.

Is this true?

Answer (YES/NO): NO